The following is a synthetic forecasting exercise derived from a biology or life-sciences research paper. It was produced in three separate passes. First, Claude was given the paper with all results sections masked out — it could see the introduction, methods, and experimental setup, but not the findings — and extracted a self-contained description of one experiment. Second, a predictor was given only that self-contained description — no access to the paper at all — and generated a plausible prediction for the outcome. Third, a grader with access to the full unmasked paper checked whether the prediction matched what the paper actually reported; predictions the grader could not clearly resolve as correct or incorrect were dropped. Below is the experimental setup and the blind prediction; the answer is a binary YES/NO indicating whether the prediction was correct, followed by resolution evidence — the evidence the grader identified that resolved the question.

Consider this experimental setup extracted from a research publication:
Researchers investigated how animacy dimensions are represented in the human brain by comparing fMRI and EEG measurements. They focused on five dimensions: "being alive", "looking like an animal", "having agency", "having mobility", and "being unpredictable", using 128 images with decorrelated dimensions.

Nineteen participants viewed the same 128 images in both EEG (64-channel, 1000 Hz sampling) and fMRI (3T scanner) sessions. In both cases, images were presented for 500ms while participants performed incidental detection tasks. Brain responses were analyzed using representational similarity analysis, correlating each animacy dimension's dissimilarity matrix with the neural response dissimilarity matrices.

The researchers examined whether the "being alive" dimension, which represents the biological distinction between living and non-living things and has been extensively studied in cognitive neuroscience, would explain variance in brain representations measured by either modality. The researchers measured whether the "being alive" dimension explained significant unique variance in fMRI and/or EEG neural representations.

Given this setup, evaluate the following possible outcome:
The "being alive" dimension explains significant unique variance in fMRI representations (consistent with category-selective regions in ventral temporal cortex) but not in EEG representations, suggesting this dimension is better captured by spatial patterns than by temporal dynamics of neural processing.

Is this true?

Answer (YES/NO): NO